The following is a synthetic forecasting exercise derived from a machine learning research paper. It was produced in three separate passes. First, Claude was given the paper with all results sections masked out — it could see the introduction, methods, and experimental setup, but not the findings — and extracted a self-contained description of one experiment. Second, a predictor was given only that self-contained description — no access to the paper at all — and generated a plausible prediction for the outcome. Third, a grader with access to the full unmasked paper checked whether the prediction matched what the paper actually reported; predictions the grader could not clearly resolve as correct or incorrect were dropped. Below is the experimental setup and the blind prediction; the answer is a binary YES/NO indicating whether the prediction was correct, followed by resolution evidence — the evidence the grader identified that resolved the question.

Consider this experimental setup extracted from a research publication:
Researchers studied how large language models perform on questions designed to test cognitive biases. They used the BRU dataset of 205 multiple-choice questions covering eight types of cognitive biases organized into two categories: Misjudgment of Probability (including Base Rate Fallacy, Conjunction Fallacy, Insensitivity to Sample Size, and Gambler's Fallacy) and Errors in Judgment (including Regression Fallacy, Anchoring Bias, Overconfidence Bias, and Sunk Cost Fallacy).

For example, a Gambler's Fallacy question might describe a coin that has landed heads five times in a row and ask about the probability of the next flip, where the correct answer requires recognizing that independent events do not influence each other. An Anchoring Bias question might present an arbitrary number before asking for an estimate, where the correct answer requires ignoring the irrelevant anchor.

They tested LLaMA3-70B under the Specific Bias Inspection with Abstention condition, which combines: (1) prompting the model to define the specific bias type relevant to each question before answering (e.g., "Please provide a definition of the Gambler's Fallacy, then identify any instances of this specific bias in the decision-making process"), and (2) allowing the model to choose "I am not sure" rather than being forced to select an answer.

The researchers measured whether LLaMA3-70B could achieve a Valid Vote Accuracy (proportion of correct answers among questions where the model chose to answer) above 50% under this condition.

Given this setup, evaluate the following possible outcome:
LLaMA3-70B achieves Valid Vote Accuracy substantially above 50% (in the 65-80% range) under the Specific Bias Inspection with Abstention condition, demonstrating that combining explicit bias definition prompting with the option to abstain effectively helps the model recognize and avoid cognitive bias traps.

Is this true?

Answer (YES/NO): NO